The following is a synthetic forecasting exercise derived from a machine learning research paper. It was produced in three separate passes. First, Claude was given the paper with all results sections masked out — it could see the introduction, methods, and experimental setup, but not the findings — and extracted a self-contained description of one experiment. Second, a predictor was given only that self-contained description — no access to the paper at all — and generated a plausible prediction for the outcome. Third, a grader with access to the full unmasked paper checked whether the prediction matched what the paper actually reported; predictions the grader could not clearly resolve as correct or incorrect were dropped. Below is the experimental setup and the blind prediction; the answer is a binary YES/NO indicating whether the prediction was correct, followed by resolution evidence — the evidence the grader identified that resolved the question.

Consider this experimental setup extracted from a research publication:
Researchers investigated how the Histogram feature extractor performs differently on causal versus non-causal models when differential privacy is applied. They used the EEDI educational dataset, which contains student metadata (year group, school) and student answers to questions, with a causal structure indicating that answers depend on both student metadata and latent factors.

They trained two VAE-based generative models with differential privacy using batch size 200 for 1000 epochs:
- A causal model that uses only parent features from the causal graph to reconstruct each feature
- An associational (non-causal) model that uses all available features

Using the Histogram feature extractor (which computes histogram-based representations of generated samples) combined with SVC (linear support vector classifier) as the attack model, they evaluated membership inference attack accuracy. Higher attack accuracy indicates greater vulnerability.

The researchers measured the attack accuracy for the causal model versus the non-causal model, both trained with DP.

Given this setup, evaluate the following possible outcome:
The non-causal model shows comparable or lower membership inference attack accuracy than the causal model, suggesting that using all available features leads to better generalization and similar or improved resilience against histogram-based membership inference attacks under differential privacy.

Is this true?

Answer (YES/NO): YES